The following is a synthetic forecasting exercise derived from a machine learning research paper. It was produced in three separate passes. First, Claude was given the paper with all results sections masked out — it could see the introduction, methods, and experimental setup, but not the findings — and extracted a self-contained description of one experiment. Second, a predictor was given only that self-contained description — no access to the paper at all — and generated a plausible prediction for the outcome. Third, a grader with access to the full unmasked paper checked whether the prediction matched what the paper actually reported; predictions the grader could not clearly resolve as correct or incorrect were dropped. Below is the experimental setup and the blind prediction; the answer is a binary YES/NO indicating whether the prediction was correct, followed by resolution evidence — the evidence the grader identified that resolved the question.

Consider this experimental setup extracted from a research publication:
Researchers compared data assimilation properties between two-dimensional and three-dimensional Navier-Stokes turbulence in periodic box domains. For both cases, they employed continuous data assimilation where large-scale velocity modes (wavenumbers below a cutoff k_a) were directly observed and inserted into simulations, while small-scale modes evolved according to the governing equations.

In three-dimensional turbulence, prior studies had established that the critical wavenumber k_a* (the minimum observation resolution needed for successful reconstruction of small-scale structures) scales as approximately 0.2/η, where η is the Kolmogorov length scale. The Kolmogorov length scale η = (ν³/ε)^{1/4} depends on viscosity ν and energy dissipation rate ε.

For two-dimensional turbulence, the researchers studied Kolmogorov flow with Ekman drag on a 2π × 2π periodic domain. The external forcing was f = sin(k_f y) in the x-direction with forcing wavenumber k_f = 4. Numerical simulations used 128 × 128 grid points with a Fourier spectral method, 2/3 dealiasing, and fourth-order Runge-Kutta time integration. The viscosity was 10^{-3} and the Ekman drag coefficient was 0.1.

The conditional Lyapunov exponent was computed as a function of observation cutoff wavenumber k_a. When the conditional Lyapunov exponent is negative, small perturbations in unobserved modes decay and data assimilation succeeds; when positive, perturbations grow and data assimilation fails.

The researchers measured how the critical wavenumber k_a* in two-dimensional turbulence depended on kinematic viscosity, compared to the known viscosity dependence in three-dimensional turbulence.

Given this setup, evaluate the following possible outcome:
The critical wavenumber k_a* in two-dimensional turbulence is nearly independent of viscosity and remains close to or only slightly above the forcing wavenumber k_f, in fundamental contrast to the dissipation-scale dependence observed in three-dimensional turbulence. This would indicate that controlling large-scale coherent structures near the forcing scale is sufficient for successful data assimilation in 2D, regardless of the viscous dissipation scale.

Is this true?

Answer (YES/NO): YES